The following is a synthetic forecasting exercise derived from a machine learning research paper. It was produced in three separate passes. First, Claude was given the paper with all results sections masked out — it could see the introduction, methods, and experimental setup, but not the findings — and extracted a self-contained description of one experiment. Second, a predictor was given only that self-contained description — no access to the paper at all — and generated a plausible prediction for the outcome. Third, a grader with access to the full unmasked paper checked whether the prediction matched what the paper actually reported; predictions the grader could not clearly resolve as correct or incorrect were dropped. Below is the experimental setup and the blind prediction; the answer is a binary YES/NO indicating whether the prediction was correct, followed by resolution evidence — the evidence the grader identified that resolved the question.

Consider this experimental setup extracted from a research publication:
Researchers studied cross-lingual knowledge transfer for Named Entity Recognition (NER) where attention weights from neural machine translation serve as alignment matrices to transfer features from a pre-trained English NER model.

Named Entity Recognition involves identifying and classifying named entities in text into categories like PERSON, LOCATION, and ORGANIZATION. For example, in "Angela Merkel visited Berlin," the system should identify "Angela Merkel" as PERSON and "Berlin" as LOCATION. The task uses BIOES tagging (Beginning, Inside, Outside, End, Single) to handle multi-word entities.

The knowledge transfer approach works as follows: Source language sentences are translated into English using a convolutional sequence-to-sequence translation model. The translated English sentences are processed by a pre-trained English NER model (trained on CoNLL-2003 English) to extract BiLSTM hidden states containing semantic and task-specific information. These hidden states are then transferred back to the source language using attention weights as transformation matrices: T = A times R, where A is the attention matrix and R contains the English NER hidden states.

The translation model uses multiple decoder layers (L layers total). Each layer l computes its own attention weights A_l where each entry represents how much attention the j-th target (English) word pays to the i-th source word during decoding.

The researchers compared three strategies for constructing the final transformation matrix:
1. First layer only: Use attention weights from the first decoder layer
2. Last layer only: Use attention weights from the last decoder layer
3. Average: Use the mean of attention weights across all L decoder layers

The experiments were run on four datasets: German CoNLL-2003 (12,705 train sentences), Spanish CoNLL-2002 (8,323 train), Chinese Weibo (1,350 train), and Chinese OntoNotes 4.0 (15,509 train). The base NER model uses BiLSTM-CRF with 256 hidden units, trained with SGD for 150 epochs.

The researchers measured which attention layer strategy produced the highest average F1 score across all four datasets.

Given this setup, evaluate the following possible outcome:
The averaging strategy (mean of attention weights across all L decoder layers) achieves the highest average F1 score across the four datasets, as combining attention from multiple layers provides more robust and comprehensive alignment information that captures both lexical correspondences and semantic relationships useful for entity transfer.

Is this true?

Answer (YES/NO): YES